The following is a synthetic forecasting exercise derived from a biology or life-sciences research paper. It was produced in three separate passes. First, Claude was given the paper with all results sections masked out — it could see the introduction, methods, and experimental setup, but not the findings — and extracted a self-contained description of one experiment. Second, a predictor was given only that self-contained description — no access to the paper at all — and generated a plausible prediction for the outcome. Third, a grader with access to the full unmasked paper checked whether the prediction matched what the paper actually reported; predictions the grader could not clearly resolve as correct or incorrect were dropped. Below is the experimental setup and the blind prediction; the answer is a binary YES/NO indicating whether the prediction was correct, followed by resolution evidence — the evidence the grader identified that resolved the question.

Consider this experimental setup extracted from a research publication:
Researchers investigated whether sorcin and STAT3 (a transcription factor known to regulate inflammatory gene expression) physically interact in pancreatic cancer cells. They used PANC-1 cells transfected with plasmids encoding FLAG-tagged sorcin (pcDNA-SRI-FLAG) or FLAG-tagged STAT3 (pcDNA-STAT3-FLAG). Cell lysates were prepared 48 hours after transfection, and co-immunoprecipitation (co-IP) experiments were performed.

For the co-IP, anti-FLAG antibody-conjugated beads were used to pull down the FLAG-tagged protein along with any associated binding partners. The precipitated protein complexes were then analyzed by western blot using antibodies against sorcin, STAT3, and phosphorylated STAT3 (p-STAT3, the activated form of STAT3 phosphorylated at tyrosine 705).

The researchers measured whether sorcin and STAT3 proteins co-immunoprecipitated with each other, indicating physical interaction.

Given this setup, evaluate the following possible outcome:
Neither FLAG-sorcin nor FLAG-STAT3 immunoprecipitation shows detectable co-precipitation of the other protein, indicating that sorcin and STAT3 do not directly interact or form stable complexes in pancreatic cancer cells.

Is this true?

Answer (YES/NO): NO